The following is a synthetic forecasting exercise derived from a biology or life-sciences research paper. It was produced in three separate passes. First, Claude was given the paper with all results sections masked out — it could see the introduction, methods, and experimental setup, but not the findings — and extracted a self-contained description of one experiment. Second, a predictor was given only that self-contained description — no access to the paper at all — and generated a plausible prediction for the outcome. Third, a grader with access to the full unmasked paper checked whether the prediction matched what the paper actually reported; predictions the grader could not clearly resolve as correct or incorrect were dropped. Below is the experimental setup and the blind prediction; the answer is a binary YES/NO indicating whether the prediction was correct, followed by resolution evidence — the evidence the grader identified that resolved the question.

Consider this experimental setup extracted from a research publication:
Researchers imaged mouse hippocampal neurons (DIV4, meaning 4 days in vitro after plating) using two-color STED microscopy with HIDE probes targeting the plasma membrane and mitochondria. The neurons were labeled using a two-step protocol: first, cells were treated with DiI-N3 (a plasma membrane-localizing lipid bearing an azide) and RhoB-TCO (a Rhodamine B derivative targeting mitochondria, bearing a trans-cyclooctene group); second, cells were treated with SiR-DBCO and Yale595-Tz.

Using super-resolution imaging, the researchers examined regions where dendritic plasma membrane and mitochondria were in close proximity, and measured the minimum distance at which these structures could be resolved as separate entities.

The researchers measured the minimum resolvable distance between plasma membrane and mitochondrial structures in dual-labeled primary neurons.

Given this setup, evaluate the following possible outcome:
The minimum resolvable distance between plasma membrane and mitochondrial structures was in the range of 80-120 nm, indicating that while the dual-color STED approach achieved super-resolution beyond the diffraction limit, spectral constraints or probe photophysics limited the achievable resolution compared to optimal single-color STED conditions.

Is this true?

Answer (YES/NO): YES